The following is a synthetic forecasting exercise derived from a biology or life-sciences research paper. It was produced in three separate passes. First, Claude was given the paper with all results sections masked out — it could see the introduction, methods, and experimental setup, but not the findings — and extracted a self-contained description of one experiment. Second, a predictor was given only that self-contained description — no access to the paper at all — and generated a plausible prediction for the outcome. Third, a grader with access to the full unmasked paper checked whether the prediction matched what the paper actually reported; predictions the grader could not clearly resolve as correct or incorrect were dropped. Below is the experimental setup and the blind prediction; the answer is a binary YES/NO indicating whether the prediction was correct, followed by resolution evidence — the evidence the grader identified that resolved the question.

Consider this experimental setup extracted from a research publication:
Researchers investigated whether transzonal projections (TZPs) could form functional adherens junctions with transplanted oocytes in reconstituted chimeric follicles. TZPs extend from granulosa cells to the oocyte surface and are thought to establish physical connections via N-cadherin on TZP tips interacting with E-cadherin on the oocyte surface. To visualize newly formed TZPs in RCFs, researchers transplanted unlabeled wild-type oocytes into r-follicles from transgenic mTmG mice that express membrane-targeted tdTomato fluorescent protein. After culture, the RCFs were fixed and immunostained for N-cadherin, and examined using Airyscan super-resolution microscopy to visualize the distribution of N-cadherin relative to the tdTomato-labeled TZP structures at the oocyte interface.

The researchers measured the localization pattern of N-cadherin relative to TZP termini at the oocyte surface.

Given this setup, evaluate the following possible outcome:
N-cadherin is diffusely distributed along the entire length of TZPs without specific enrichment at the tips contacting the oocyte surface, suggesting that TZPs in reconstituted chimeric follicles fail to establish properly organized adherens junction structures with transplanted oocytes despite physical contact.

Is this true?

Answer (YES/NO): NO